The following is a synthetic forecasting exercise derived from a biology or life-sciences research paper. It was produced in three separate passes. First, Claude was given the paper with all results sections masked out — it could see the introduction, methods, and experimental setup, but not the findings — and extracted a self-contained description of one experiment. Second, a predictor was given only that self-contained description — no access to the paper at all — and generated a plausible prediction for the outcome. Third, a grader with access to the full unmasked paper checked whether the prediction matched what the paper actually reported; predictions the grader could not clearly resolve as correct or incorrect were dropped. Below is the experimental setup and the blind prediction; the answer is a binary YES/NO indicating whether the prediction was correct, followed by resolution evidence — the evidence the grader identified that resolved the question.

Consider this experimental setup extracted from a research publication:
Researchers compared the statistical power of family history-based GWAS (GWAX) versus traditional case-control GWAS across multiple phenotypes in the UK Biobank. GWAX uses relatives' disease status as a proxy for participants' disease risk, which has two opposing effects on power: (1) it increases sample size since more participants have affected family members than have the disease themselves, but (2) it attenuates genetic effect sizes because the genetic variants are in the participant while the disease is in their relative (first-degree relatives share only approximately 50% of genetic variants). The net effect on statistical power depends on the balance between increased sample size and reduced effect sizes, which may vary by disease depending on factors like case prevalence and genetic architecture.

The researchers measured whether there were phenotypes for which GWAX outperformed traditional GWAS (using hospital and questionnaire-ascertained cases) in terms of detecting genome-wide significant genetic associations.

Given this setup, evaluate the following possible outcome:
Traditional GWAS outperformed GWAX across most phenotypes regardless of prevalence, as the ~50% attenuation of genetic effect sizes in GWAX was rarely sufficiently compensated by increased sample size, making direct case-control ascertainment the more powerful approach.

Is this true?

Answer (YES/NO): NO